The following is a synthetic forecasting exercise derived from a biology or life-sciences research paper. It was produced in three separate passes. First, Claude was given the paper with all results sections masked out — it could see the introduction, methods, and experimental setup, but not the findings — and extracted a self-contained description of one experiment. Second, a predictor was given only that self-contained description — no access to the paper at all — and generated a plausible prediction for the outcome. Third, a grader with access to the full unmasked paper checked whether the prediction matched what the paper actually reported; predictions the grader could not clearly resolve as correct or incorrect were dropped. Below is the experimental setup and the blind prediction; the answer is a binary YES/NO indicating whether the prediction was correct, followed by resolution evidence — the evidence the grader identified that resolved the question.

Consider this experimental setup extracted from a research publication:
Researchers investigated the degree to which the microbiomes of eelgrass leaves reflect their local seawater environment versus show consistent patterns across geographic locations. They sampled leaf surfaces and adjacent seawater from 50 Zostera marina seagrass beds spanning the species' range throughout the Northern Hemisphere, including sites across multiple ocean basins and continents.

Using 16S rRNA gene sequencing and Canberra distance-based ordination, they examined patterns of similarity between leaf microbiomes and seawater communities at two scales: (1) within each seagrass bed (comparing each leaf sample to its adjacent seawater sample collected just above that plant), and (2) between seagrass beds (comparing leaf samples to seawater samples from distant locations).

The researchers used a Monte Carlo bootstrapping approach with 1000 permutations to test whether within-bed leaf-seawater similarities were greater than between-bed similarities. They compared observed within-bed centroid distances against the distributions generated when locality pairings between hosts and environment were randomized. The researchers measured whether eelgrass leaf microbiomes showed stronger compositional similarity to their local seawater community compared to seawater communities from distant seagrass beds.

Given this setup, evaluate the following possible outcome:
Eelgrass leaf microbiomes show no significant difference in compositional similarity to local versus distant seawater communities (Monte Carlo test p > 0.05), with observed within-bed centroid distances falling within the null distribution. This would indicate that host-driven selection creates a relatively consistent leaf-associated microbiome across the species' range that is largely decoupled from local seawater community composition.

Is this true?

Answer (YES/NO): NO